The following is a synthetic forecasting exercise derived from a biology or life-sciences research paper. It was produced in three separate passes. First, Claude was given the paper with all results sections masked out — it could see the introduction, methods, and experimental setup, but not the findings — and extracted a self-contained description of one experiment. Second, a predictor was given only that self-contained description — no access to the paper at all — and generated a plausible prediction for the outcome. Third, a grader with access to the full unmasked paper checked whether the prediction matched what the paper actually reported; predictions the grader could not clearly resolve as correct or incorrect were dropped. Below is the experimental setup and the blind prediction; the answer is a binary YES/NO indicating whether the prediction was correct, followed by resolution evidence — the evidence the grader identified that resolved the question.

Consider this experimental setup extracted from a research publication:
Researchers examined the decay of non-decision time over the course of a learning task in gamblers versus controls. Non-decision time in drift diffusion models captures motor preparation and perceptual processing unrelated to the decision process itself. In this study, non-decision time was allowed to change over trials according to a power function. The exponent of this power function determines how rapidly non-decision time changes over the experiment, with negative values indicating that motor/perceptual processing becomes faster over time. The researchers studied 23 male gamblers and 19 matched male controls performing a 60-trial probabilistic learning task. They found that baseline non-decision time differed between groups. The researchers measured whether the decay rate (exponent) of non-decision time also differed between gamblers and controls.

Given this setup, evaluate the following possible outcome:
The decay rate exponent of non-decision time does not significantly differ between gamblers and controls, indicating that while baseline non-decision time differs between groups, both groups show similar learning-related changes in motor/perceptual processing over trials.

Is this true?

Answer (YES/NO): YES